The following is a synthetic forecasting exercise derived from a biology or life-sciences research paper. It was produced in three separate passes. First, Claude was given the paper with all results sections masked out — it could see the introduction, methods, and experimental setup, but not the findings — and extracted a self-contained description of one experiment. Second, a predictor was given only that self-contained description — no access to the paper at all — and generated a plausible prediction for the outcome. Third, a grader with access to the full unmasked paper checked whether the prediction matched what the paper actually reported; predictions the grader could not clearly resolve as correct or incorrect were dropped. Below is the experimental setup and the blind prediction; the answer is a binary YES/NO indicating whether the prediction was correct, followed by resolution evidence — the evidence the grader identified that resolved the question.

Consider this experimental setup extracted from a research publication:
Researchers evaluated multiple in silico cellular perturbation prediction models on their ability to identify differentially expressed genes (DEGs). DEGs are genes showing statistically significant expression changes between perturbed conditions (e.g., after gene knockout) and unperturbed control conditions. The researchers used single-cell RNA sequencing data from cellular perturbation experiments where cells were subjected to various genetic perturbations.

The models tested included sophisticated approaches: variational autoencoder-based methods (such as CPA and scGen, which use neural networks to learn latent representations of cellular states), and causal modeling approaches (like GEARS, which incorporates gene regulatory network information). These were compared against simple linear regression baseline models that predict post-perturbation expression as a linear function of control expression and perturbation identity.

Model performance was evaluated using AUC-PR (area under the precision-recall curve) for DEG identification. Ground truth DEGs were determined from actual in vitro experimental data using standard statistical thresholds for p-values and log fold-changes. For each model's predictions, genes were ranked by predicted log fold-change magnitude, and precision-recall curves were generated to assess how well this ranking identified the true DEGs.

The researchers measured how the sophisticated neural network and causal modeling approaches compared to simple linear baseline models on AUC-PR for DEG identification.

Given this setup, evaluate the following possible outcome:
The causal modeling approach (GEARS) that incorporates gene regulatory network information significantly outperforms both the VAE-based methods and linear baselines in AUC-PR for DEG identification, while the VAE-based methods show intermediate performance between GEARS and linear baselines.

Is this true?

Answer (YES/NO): NO